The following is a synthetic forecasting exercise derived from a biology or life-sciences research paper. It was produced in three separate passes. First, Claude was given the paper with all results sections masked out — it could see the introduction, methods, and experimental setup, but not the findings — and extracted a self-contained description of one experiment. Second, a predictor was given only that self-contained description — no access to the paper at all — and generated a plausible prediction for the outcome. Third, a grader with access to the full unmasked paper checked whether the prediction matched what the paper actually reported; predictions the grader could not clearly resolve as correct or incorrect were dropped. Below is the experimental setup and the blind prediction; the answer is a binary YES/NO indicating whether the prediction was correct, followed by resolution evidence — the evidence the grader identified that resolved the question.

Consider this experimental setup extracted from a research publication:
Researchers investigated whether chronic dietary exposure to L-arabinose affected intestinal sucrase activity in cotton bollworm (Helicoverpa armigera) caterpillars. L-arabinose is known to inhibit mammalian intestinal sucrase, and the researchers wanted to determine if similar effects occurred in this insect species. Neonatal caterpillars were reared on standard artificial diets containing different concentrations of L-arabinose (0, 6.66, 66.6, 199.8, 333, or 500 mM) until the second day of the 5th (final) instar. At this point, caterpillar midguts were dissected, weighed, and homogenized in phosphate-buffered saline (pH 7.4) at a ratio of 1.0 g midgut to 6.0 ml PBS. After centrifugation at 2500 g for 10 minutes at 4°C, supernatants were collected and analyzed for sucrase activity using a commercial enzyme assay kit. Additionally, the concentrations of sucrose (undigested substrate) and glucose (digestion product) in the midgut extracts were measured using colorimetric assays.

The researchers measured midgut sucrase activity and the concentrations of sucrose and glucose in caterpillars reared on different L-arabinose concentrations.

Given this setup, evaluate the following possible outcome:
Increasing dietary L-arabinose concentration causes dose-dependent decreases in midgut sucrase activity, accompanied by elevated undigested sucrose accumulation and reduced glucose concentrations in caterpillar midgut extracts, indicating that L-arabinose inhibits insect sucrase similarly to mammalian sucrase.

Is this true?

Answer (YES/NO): YES